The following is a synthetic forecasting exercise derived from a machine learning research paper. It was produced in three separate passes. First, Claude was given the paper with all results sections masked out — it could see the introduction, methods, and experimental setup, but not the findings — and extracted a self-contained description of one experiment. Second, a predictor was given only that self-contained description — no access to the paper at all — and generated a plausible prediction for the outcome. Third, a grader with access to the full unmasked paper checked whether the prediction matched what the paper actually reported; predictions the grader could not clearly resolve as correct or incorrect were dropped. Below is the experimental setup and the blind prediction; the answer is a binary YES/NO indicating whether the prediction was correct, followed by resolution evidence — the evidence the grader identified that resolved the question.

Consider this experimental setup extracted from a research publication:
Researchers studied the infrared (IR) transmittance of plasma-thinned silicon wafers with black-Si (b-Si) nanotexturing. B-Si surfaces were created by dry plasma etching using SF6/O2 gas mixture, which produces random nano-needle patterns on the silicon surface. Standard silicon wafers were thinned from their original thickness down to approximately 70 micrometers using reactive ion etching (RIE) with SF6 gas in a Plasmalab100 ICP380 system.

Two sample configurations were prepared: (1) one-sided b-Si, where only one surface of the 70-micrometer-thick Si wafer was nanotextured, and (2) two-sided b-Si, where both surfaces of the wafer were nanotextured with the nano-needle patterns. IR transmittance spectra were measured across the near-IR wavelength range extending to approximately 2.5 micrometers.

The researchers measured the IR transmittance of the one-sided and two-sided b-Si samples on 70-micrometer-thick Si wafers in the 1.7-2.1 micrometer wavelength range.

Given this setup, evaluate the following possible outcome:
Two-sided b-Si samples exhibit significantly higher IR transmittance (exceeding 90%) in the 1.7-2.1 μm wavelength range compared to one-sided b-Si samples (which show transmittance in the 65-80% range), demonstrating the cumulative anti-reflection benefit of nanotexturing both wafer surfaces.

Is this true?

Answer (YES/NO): YES